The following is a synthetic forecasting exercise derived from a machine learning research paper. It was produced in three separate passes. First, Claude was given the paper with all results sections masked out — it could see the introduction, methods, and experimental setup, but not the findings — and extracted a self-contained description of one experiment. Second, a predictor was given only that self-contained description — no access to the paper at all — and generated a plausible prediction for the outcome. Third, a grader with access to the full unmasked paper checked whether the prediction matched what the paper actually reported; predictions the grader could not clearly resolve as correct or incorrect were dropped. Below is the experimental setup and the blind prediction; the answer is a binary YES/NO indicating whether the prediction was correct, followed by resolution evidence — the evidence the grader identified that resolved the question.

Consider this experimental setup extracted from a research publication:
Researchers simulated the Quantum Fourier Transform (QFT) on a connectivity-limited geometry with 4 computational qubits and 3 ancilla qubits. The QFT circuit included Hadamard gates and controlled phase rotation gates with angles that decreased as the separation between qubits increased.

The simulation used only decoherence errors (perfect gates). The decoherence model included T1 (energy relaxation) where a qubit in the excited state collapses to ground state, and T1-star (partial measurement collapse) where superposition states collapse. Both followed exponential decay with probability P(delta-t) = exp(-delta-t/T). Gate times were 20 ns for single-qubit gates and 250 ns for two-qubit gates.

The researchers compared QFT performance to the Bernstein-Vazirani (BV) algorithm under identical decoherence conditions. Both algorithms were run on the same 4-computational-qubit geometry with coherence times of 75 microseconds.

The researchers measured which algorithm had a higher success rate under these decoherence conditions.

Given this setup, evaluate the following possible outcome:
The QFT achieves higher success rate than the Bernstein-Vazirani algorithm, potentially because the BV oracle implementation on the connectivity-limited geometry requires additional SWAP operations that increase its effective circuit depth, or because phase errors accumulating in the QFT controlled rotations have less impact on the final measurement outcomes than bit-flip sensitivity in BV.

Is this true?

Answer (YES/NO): NO